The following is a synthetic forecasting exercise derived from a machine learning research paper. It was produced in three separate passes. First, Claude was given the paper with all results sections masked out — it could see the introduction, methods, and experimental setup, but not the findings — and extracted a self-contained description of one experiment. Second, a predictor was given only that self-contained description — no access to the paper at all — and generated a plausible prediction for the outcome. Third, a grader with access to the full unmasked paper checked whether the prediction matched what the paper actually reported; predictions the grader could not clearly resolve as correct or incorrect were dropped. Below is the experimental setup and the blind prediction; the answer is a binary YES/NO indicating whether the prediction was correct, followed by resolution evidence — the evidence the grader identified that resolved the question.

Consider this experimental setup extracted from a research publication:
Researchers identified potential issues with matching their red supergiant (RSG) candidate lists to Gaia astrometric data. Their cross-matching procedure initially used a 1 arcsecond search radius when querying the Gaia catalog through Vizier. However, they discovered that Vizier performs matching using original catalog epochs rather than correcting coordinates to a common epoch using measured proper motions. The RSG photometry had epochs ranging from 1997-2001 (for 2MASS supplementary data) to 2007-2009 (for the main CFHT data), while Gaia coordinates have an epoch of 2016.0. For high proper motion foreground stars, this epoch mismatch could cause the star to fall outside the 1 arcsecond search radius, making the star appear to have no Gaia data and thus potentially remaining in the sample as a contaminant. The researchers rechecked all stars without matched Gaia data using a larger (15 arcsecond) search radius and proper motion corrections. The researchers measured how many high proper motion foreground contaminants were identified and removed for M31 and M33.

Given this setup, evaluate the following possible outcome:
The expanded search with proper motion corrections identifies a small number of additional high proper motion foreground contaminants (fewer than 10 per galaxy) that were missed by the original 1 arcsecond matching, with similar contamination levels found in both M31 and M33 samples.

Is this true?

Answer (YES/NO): NO